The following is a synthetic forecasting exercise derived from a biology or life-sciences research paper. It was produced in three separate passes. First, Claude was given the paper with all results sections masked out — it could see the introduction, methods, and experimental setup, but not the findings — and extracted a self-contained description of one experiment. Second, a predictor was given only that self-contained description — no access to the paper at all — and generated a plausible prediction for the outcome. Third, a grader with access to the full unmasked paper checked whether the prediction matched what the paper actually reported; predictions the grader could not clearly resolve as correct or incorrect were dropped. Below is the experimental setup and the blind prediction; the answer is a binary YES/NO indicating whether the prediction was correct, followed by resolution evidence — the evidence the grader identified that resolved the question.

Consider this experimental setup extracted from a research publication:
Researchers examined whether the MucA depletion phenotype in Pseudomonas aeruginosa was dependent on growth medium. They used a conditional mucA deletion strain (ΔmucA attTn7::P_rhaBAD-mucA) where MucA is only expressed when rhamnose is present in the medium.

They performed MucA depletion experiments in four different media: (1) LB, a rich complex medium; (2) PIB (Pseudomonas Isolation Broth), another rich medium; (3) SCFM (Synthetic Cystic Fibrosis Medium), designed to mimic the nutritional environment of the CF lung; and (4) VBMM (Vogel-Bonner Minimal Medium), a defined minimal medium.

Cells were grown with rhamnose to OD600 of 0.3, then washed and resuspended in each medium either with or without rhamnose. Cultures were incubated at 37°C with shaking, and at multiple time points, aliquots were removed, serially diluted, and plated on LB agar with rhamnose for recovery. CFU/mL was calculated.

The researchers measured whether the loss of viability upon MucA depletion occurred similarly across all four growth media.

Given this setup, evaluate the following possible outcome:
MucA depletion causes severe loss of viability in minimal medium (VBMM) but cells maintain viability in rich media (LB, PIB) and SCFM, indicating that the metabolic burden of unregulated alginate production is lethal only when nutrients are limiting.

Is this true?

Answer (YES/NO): NO